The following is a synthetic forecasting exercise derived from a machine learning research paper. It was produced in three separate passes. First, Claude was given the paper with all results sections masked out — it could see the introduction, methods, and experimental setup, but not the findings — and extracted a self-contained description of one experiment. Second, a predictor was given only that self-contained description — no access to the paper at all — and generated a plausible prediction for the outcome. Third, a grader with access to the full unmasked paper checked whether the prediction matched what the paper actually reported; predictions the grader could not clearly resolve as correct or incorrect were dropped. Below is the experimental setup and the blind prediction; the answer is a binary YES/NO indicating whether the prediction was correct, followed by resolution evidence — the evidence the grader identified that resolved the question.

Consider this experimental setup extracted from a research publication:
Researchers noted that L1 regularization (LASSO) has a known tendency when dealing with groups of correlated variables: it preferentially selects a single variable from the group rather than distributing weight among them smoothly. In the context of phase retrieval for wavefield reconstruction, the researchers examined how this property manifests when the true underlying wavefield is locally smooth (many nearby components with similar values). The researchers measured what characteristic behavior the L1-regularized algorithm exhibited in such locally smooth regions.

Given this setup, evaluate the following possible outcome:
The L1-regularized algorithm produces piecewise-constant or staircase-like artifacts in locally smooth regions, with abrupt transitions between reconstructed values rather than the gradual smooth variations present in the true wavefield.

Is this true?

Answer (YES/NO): NO